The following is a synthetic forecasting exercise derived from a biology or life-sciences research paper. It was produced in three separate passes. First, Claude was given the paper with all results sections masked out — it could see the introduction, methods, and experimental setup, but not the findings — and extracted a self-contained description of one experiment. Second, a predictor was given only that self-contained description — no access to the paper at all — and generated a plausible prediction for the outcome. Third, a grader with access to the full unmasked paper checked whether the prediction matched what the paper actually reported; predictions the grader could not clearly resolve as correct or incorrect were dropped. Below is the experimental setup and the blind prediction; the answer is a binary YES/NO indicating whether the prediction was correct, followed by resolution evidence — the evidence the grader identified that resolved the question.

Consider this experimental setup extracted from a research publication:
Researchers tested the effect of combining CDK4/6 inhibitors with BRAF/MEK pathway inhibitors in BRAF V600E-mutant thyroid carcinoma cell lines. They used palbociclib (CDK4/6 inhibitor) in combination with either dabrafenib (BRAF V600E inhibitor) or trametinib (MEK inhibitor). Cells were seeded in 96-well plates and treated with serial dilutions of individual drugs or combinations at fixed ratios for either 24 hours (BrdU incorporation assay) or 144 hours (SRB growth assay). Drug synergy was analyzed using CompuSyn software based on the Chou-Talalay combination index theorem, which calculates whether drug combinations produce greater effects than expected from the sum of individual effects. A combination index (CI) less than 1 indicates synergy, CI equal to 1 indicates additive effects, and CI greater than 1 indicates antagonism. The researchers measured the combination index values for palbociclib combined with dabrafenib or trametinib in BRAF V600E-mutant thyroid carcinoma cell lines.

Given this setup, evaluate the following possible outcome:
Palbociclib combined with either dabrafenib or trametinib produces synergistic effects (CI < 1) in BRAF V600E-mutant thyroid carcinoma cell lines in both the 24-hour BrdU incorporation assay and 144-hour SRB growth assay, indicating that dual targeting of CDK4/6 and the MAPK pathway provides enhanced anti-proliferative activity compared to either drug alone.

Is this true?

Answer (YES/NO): NO